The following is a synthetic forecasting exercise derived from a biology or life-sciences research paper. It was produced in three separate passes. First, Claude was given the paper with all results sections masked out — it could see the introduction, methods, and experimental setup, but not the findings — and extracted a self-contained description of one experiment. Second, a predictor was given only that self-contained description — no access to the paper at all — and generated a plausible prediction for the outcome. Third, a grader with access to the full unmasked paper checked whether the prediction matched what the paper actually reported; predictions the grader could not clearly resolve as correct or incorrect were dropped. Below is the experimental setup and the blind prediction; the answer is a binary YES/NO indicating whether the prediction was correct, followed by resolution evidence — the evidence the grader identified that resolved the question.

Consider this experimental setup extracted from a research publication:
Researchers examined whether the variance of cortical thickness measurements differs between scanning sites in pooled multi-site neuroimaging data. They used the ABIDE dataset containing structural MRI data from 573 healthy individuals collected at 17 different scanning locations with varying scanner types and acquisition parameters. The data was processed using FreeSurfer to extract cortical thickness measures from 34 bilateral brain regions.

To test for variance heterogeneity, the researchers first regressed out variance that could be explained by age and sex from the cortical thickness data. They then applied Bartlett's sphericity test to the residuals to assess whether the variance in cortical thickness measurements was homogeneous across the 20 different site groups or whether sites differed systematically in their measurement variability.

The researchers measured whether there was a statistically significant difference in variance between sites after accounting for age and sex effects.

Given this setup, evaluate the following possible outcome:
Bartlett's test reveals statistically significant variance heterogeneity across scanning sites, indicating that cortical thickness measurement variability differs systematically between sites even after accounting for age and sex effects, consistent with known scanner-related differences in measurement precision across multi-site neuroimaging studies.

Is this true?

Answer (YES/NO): YES